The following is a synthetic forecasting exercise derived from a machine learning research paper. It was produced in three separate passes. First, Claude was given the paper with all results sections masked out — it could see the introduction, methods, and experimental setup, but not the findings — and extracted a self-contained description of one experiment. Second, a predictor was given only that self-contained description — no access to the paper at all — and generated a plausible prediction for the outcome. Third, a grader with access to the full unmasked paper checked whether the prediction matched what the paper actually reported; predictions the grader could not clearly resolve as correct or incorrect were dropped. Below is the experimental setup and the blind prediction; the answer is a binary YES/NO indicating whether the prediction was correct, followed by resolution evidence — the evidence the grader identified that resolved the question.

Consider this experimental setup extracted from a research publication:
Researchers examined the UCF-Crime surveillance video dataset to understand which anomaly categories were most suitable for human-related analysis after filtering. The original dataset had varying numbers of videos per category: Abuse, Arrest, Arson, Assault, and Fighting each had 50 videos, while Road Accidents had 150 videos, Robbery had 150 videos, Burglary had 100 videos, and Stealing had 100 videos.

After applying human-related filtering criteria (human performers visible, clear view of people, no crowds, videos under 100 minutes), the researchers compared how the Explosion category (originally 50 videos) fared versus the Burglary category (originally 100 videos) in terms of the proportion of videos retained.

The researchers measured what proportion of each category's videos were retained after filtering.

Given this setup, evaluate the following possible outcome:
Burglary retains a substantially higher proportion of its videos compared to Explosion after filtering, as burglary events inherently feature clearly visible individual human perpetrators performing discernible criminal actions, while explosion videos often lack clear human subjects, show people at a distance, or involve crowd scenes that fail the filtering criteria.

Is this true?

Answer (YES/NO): YES